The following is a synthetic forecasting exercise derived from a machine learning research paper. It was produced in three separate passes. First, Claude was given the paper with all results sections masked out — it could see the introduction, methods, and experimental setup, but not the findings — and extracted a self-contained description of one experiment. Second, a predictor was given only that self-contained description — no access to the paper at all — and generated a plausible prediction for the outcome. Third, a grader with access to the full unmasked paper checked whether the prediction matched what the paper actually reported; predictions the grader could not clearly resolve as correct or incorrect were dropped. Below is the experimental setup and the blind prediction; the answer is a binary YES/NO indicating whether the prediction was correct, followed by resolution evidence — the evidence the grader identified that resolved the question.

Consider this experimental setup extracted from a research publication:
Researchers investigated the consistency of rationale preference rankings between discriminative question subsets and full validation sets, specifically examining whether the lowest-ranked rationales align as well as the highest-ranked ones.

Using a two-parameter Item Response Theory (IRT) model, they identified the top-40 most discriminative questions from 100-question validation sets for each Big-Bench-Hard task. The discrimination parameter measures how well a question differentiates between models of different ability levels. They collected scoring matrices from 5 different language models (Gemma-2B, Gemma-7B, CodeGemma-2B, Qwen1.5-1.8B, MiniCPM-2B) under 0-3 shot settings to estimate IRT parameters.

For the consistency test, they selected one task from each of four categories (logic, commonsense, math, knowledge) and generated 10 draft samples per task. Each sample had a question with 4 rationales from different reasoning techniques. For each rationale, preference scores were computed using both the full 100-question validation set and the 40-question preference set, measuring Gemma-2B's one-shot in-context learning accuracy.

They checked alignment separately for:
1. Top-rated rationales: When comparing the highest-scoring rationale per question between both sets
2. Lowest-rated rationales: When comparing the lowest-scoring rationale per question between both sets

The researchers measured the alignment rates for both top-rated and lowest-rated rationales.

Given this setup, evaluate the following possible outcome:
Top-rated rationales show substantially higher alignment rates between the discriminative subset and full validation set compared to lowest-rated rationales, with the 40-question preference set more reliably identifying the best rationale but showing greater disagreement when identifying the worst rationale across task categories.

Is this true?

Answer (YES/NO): NO